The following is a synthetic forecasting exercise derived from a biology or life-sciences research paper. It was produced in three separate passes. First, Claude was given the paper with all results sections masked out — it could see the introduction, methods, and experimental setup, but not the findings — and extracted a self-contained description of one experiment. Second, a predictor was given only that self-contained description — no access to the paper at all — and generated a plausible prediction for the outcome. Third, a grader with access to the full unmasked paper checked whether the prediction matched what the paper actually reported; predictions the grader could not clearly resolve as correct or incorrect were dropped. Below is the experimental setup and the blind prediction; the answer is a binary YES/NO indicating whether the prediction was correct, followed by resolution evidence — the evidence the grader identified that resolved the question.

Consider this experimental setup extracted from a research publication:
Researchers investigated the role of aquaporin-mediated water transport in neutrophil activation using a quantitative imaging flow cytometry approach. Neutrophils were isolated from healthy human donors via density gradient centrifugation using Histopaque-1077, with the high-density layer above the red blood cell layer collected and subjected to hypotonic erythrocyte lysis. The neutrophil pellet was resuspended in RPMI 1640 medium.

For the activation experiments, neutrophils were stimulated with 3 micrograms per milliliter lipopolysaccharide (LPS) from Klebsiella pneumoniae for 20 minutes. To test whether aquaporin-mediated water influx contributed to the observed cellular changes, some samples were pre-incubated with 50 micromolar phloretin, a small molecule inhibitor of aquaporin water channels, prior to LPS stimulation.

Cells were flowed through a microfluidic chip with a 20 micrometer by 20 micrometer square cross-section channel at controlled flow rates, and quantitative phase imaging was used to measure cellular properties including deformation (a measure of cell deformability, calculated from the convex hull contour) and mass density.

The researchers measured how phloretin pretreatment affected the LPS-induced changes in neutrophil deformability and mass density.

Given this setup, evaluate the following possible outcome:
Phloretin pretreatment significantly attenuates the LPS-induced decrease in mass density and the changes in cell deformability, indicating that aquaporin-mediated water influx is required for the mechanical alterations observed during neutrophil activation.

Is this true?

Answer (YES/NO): YES